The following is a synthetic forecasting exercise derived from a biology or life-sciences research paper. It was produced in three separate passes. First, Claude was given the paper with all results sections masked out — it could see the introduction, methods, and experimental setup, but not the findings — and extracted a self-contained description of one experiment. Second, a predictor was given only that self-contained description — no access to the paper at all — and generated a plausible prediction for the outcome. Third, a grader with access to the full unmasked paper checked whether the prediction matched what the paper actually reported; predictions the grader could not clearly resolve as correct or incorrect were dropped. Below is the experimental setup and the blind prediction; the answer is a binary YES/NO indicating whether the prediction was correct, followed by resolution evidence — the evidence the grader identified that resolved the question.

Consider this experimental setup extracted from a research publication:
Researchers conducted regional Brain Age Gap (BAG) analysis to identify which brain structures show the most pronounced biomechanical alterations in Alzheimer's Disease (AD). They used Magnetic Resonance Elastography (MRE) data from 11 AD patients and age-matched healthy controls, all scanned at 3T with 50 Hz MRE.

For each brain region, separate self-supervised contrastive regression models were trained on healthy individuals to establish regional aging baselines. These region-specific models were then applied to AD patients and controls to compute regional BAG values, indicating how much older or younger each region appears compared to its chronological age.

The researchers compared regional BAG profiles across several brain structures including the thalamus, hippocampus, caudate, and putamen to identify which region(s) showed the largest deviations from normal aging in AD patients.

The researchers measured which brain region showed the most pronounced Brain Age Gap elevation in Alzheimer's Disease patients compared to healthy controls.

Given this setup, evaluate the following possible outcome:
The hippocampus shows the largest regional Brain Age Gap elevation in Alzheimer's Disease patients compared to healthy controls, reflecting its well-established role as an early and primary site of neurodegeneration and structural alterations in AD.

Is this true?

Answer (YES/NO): NO